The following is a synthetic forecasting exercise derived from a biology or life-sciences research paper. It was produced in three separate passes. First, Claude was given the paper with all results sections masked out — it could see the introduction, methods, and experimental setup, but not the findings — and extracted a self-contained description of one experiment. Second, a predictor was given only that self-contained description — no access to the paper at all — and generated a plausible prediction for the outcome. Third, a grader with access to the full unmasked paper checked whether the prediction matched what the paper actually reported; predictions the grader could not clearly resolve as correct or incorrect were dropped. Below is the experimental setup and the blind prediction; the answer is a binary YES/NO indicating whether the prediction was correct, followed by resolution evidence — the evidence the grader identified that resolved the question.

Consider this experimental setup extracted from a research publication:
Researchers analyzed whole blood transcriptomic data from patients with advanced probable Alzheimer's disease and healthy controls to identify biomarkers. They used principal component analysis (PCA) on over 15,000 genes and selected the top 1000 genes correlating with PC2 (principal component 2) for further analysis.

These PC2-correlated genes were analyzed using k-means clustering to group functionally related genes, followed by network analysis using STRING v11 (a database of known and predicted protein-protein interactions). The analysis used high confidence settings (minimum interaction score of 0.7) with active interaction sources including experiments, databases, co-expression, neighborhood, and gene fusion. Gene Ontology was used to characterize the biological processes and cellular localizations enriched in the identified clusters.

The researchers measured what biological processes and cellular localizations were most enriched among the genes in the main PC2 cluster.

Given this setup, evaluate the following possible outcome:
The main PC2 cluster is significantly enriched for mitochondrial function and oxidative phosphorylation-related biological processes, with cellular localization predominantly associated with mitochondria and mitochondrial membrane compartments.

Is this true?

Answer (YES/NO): NO